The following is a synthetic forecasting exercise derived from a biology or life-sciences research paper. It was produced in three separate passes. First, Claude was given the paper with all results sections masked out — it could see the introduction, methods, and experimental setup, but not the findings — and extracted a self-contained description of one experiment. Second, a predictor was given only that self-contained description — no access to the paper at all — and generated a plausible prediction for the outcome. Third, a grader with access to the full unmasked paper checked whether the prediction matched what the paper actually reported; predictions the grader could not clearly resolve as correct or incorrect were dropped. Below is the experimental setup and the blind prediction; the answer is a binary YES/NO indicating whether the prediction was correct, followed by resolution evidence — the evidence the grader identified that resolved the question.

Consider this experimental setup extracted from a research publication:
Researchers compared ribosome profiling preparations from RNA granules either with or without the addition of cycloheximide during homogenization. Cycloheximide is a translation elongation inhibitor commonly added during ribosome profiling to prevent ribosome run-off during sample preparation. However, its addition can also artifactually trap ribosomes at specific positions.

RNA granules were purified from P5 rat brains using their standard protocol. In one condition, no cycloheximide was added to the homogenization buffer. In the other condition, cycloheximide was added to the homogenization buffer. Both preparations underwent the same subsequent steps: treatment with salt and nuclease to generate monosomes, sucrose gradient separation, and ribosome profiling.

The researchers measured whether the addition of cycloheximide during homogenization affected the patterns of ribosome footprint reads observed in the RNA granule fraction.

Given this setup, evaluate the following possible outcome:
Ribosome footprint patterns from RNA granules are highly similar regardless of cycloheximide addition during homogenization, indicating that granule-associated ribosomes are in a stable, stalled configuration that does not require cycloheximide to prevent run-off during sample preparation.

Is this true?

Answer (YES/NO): YES